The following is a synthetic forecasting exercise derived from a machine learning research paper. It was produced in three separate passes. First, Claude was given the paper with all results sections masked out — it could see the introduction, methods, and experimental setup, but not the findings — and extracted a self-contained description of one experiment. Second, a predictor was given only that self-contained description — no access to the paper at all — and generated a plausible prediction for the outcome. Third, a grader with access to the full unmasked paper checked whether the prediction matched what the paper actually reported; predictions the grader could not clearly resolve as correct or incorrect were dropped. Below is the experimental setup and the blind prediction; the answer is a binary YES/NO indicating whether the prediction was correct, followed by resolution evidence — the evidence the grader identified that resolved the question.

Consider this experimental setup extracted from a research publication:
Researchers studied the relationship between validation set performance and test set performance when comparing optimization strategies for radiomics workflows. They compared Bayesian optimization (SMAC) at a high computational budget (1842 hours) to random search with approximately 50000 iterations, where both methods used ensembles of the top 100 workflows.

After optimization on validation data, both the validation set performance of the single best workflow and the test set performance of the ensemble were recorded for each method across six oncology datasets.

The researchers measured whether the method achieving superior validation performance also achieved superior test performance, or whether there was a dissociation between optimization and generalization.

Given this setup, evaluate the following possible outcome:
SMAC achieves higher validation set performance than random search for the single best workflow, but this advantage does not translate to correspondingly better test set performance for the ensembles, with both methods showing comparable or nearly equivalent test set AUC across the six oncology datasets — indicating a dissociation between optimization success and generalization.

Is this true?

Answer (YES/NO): YES